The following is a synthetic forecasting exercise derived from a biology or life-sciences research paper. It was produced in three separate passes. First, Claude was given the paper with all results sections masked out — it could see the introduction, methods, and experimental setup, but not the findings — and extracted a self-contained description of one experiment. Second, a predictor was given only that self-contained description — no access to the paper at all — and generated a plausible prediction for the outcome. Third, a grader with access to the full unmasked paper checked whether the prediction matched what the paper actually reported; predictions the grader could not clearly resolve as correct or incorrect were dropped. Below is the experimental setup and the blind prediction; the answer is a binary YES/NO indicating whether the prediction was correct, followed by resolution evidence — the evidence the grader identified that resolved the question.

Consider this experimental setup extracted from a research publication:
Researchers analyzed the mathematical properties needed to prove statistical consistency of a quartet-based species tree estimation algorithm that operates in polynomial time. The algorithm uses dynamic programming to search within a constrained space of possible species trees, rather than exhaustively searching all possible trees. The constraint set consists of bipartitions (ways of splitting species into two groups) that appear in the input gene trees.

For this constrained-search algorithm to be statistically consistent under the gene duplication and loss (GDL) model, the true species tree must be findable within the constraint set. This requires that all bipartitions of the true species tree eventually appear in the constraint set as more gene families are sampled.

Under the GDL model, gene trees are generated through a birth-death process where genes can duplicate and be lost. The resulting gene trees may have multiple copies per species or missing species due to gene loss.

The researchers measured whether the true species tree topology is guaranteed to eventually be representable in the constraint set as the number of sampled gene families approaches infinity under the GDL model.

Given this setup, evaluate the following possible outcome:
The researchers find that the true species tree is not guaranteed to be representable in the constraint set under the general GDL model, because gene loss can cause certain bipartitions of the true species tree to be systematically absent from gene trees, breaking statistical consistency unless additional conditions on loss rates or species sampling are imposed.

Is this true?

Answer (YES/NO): NO